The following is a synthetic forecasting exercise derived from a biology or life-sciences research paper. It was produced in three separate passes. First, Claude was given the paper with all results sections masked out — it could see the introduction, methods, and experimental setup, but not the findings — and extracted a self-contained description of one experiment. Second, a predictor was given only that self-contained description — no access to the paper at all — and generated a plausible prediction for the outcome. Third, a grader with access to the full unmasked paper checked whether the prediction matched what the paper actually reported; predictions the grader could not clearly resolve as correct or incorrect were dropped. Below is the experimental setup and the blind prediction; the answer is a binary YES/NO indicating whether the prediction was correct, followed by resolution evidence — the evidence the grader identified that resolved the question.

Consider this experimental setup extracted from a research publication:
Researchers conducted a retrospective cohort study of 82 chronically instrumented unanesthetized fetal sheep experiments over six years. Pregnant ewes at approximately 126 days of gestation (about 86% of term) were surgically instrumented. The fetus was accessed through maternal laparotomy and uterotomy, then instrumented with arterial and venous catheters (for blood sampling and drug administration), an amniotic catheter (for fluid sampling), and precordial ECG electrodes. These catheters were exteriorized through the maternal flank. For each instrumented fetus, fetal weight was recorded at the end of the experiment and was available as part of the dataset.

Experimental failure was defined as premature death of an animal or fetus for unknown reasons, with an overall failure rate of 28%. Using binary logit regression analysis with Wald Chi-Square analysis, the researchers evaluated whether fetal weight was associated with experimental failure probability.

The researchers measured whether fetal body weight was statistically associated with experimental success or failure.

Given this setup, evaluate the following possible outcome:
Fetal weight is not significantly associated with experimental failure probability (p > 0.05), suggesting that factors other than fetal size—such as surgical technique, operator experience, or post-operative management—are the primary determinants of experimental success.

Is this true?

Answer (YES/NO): YES